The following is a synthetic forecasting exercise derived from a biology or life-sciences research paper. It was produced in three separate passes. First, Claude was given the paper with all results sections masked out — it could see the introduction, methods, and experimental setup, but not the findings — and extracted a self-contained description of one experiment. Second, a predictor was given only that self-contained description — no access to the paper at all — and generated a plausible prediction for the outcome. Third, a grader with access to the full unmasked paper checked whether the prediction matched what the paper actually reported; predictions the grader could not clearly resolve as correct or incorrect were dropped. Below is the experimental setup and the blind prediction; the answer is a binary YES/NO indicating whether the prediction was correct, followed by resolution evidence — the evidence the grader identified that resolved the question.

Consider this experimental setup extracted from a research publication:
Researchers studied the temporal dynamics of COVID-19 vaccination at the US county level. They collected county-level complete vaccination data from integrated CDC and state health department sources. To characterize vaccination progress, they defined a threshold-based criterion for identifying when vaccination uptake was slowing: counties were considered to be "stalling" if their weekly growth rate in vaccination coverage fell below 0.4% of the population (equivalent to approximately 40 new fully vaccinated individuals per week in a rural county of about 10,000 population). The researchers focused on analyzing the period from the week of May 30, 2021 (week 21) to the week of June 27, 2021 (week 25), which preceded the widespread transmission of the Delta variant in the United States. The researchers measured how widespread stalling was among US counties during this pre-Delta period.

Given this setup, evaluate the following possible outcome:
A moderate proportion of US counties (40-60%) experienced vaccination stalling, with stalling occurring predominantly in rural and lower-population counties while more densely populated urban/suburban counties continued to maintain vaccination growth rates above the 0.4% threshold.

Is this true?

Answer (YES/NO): NO